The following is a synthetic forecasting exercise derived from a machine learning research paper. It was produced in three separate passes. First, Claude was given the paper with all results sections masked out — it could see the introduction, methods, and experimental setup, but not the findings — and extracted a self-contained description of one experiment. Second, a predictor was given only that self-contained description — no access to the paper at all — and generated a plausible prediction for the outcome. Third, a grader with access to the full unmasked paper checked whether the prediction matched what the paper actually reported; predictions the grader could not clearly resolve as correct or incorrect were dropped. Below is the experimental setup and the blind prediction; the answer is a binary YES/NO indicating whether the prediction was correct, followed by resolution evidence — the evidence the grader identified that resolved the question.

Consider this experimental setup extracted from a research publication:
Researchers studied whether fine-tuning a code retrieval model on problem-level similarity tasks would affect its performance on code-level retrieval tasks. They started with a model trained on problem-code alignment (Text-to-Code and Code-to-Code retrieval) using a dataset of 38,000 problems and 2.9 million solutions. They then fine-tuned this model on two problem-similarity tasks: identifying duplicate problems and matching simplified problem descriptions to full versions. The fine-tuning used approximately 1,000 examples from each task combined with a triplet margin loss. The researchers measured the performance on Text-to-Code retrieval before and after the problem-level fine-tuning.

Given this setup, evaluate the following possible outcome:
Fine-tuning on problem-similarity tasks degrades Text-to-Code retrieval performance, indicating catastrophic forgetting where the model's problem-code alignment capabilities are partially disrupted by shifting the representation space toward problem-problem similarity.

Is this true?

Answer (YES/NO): YES